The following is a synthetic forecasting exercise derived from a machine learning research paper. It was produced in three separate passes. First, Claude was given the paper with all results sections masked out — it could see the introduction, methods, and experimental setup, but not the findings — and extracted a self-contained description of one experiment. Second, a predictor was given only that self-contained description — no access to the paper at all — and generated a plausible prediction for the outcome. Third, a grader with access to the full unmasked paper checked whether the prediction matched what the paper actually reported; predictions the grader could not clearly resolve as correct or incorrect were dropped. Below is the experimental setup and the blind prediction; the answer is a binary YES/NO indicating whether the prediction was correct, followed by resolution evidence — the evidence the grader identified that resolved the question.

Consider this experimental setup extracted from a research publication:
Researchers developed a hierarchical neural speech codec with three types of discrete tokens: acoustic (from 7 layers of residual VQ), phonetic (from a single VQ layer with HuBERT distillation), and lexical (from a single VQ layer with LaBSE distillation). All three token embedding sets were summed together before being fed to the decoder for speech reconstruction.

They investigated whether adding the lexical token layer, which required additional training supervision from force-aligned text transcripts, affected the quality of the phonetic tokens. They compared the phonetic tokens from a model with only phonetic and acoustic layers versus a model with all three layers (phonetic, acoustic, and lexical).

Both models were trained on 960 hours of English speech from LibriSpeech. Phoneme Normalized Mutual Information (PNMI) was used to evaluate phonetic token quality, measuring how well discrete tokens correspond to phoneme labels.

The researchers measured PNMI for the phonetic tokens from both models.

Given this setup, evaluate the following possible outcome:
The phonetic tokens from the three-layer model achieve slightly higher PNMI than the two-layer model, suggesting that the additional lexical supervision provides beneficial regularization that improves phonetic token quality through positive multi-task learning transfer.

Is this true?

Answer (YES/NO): NO